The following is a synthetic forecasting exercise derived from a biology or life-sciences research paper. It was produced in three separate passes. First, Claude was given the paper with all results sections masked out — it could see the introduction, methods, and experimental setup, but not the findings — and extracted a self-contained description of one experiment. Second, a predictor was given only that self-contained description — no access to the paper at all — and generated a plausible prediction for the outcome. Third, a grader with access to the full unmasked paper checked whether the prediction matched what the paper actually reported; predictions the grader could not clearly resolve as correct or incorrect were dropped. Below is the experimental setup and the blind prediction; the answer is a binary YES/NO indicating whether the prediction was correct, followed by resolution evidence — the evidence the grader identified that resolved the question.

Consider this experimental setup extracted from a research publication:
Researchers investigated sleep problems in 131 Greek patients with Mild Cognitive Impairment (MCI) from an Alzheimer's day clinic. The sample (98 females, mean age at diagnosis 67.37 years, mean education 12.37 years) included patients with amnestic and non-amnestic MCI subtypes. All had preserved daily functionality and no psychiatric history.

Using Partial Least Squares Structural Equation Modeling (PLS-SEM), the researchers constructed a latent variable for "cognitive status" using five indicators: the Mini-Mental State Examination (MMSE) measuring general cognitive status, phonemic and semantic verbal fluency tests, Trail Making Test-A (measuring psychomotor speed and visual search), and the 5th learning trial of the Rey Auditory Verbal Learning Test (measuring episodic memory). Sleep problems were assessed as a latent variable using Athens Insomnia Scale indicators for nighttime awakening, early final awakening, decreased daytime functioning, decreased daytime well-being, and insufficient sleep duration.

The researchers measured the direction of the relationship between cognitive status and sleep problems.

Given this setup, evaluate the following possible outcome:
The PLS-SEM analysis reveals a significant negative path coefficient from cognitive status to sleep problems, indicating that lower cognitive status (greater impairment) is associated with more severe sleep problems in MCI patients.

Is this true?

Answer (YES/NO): YES